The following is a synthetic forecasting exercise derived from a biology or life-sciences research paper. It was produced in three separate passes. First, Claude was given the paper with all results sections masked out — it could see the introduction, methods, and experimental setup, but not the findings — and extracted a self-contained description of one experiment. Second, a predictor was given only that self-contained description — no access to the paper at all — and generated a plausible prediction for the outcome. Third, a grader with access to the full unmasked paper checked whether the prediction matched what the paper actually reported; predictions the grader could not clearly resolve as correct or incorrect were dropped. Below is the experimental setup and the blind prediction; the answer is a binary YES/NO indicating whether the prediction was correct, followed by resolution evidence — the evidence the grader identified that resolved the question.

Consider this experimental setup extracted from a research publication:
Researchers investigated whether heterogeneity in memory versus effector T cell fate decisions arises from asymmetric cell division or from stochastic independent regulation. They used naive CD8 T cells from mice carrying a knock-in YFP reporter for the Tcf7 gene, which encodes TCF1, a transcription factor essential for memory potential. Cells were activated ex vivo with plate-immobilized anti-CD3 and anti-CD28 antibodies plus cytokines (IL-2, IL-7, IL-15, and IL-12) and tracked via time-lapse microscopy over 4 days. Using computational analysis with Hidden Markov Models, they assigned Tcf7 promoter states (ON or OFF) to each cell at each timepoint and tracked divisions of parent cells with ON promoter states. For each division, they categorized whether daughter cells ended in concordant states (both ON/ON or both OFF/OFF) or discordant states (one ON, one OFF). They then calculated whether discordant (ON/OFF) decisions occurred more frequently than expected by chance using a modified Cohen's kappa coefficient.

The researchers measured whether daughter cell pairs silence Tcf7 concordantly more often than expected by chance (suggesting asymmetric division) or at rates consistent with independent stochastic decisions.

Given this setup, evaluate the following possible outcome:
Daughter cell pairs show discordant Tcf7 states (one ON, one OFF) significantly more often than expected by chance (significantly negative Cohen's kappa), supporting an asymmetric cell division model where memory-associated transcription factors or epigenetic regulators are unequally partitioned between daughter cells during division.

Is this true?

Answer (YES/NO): NO